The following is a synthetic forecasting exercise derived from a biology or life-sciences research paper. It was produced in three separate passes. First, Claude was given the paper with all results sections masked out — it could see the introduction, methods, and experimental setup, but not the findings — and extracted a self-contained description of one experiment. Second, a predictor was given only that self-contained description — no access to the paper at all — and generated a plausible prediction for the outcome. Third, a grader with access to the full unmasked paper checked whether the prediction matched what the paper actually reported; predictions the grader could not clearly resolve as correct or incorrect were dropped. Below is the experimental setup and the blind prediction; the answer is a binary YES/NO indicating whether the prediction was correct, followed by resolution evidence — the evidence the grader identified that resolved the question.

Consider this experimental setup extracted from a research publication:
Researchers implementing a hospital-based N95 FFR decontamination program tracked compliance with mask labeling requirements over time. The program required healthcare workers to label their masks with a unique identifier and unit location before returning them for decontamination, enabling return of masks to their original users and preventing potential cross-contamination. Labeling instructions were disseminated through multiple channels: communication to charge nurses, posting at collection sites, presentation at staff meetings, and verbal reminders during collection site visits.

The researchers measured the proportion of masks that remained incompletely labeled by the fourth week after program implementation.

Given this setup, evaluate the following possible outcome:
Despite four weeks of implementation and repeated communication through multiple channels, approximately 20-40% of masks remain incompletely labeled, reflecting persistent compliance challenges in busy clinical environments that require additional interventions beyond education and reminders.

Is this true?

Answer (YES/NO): YES